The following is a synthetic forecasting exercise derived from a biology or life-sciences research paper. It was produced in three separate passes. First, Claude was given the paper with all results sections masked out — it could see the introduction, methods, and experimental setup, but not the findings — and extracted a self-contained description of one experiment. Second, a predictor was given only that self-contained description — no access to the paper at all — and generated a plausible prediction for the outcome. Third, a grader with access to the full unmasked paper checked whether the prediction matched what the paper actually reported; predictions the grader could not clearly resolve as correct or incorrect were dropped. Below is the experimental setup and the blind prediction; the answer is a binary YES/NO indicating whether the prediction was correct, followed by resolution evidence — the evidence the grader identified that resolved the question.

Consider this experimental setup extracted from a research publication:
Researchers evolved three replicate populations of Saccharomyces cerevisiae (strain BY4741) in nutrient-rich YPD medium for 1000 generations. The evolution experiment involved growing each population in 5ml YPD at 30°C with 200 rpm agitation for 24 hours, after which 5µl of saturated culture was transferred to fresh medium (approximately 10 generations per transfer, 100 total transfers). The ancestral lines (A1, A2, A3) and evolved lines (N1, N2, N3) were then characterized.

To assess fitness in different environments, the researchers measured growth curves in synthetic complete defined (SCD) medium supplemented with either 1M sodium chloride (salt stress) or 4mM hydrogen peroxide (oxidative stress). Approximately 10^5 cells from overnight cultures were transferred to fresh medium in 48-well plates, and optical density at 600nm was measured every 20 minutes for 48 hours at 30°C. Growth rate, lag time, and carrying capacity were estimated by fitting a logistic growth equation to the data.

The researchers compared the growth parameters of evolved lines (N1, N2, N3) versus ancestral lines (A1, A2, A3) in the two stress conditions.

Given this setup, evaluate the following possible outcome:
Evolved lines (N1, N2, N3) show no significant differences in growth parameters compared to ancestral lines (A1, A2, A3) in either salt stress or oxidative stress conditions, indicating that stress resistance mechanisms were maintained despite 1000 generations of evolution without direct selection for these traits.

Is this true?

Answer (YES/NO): NO